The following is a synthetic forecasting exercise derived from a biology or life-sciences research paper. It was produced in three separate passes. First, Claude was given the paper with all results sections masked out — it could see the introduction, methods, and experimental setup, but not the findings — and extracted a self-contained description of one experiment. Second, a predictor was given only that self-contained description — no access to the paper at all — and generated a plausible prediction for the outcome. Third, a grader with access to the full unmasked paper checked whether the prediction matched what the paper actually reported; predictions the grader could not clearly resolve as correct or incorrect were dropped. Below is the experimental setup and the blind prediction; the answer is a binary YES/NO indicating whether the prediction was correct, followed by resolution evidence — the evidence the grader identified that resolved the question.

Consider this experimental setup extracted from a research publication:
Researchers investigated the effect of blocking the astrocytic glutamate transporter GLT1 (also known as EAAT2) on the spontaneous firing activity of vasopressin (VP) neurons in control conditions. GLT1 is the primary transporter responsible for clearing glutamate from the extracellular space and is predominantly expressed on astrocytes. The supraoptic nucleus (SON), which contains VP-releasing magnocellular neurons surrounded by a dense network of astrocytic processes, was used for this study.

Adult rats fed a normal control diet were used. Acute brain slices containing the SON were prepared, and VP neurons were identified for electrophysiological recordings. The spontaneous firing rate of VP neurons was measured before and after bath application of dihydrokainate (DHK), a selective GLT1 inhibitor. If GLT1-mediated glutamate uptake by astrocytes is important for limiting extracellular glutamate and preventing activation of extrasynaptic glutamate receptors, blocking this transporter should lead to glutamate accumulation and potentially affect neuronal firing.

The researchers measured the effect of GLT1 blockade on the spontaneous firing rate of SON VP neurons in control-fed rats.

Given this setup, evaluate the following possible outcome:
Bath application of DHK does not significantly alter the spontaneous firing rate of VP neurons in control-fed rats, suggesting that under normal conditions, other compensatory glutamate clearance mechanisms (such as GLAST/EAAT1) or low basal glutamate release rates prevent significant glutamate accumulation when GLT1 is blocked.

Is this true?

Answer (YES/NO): NO